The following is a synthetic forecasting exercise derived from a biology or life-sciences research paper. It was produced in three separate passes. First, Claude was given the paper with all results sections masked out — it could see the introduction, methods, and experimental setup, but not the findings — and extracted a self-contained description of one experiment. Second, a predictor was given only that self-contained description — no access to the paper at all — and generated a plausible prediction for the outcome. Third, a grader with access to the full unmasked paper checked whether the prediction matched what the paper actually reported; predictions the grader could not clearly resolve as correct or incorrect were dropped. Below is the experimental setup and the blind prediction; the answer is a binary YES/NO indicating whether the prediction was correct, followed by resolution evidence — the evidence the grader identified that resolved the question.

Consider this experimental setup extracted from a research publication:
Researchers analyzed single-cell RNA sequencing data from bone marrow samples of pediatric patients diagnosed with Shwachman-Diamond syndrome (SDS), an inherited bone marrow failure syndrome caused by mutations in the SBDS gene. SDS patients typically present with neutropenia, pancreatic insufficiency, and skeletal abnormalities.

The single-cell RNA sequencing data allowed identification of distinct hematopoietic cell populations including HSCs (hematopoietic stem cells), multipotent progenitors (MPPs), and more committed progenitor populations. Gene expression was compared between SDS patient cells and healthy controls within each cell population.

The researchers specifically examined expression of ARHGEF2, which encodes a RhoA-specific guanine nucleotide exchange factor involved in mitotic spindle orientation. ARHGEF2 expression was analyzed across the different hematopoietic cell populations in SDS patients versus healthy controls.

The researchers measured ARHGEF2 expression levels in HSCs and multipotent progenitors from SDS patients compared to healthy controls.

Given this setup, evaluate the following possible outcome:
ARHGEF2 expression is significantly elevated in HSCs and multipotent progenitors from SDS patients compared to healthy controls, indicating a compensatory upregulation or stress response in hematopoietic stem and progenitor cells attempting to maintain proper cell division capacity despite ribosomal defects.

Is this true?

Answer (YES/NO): NO